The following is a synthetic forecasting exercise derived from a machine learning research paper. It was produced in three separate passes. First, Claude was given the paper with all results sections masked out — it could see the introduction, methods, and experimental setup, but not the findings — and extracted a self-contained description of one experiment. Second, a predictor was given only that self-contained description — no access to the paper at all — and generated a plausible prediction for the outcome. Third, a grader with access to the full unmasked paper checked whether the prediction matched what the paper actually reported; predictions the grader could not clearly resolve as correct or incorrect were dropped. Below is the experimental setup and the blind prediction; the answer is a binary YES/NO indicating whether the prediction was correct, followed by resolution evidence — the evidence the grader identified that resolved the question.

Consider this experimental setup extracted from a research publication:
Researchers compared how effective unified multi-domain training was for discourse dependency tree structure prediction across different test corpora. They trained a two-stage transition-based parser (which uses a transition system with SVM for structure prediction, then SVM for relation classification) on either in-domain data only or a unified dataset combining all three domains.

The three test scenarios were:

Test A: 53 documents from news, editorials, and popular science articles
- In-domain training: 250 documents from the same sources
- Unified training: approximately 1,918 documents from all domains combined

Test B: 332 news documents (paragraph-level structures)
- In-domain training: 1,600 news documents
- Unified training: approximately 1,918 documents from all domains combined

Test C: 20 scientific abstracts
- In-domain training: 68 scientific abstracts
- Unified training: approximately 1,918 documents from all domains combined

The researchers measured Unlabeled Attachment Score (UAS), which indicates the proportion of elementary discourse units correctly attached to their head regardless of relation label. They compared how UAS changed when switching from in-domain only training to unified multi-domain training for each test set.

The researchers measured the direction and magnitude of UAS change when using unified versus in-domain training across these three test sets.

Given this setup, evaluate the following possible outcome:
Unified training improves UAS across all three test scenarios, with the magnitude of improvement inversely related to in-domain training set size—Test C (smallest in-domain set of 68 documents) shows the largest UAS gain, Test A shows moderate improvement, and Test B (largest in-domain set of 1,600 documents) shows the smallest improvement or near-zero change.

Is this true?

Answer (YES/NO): NO